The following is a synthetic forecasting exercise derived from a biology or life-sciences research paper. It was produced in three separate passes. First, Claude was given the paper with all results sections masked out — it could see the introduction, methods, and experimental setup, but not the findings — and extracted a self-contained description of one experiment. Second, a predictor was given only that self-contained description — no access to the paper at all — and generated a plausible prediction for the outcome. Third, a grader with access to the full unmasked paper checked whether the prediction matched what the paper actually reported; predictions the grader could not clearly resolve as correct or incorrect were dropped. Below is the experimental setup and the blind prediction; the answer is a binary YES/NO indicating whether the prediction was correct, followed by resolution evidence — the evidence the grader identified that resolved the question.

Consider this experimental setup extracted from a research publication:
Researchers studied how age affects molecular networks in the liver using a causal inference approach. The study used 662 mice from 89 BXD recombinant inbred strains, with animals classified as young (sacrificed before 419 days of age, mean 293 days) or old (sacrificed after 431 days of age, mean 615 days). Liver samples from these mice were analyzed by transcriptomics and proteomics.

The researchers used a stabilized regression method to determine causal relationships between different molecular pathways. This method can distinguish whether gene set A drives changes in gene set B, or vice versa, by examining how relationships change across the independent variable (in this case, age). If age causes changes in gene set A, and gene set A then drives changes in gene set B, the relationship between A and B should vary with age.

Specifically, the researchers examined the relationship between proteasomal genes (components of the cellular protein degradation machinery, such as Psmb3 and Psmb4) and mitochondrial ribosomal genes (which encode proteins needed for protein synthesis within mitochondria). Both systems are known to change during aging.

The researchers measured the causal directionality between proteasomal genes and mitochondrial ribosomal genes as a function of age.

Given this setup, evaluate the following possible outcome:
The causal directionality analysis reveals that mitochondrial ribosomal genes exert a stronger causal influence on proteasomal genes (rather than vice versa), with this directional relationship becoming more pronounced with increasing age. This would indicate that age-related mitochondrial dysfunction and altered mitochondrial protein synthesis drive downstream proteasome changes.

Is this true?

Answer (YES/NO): NO